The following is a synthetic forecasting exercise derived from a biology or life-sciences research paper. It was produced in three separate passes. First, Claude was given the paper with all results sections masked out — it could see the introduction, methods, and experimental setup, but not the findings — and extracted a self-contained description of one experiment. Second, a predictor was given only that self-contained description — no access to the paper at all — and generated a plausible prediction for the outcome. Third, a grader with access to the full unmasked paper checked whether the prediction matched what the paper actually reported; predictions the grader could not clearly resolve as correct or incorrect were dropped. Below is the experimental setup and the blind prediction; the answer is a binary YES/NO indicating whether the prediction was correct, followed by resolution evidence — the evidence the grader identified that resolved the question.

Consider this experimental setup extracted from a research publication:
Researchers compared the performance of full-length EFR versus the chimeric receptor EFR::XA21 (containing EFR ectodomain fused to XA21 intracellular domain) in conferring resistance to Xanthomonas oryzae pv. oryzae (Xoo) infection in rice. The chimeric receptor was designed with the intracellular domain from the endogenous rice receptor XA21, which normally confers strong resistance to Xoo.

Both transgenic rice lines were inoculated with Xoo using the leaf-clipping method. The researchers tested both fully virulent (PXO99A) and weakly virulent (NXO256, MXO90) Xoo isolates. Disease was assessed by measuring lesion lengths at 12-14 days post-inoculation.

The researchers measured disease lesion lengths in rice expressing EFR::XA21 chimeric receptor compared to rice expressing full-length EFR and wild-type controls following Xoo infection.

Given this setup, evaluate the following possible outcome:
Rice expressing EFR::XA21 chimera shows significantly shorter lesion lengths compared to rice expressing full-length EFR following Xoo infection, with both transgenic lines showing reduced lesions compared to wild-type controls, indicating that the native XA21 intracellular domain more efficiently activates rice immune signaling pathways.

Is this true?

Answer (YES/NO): NO